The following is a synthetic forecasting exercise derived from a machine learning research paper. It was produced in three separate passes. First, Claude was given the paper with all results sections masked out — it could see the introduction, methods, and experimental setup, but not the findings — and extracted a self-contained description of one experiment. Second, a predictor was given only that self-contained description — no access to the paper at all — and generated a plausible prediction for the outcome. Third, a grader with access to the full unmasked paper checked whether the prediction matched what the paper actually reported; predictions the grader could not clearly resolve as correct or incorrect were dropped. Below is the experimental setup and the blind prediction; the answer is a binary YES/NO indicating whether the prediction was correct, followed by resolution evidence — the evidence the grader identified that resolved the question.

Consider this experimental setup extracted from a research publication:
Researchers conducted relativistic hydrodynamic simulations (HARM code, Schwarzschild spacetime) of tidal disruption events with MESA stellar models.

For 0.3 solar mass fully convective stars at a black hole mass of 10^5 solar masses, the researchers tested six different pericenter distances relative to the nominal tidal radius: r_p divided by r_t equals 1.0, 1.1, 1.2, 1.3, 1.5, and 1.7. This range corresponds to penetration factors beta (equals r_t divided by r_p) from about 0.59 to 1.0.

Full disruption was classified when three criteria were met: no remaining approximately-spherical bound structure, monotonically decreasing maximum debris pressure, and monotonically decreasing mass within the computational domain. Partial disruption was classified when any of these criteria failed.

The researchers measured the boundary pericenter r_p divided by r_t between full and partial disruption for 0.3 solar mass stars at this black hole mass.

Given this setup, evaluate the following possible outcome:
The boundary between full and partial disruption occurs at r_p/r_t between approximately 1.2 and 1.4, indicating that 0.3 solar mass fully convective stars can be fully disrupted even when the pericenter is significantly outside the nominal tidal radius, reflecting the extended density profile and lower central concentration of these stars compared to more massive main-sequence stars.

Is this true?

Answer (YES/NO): NO